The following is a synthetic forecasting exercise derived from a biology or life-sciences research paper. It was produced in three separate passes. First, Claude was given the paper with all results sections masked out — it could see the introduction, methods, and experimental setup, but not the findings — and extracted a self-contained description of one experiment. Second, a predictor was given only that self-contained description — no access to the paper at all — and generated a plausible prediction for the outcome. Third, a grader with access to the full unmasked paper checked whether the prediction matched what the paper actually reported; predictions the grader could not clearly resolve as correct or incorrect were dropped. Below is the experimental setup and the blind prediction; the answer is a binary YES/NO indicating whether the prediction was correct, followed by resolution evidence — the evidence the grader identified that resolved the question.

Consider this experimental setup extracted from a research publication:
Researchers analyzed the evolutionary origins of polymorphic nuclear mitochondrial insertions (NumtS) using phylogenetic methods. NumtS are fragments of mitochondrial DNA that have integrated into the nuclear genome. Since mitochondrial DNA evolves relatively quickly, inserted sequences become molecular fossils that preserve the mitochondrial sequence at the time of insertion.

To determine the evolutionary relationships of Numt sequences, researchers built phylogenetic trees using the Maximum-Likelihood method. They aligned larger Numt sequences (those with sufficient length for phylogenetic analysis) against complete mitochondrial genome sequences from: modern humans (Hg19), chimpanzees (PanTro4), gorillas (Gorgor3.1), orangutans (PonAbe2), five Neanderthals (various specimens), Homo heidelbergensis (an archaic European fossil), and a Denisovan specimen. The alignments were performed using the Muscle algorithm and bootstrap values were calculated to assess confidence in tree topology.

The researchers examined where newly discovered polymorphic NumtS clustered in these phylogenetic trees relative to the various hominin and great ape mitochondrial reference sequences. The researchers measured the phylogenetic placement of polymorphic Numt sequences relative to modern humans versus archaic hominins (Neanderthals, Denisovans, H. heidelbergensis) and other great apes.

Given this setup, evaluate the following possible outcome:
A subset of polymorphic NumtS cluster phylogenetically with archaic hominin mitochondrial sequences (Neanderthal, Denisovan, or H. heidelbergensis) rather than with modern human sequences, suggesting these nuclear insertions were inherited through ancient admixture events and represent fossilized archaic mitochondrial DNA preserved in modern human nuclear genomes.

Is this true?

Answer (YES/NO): NO